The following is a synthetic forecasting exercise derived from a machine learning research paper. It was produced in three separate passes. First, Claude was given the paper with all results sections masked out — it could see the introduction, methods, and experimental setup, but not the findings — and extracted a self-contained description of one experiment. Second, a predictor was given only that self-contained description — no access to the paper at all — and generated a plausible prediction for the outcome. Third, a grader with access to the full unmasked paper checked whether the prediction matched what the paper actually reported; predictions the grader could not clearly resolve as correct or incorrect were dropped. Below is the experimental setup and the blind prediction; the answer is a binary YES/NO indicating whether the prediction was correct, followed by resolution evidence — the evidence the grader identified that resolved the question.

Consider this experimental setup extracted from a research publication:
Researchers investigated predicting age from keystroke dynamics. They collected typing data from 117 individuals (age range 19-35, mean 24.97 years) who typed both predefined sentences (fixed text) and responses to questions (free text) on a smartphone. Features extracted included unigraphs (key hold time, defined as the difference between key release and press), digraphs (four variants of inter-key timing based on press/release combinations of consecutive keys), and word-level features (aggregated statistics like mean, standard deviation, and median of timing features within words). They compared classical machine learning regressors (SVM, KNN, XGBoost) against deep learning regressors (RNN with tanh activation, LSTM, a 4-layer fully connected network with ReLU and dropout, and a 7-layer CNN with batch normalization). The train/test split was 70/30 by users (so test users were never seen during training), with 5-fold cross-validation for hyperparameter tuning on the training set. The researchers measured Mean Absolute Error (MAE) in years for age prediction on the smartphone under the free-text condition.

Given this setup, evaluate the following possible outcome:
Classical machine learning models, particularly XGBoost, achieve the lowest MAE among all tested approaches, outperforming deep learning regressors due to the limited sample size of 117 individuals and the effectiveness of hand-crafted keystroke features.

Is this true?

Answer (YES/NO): NO